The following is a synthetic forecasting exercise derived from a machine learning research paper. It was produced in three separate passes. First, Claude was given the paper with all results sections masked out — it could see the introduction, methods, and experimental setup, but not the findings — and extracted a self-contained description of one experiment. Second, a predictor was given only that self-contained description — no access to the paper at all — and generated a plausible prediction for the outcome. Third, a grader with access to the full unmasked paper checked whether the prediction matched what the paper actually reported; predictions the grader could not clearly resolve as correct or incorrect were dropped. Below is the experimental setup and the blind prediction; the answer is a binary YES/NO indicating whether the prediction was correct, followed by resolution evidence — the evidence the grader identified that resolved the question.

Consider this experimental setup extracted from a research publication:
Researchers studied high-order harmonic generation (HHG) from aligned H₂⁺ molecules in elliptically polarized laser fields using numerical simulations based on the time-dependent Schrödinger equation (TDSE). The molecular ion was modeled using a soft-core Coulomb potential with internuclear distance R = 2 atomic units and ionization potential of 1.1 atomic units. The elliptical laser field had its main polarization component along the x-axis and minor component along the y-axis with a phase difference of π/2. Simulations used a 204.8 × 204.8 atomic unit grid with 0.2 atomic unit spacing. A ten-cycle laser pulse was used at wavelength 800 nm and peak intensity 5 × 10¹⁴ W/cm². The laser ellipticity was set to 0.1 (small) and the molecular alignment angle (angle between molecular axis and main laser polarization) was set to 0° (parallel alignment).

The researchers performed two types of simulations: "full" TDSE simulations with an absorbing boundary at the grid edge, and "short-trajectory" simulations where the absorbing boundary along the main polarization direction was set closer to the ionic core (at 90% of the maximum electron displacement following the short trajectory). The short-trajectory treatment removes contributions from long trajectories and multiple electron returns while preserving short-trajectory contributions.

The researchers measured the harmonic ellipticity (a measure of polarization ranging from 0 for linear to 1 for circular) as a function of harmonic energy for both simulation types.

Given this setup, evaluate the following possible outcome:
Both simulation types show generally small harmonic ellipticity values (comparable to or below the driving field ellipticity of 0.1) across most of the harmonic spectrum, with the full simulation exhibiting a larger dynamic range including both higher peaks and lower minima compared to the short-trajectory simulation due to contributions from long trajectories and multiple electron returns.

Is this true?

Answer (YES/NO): NO